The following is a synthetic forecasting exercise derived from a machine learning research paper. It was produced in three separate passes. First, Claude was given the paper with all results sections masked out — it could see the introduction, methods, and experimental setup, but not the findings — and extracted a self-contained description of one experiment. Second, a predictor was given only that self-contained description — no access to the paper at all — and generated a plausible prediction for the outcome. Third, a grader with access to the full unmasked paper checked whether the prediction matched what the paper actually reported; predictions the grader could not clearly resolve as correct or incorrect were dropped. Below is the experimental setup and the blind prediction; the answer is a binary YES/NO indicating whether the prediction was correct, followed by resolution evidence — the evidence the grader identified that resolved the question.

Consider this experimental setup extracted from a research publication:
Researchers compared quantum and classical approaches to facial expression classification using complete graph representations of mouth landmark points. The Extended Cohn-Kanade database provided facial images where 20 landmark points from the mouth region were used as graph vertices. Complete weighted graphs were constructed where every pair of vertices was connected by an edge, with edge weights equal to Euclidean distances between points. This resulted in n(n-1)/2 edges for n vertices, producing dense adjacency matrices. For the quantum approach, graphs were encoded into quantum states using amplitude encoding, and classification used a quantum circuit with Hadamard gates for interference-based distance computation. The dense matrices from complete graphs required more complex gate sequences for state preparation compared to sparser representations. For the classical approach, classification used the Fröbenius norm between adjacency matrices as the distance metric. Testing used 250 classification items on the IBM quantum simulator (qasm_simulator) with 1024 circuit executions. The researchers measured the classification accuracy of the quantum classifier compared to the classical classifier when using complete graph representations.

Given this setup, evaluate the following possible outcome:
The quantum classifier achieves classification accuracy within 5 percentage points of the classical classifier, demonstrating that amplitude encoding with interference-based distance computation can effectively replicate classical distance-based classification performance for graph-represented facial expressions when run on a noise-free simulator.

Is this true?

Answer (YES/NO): NO